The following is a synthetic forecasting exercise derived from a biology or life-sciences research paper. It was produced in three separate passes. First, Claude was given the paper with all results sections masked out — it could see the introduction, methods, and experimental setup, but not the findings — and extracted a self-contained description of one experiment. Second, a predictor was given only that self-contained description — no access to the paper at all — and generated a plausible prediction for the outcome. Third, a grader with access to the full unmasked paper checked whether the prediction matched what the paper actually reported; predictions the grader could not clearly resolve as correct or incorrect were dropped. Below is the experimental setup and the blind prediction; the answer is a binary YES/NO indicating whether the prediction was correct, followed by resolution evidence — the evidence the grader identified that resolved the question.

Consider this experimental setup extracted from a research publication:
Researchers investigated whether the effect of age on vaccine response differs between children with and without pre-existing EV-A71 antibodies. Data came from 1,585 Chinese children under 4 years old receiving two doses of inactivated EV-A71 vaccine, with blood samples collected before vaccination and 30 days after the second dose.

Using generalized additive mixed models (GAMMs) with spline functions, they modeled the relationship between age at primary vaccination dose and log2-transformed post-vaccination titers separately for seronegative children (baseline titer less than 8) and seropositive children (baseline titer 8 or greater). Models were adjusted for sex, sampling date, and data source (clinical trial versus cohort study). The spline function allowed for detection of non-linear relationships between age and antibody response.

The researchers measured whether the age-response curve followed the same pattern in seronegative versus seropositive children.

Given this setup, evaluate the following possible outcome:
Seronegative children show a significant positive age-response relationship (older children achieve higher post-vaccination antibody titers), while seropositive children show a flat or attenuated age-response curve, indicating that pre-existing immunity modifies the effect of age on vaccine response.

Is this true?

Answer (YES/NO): NO